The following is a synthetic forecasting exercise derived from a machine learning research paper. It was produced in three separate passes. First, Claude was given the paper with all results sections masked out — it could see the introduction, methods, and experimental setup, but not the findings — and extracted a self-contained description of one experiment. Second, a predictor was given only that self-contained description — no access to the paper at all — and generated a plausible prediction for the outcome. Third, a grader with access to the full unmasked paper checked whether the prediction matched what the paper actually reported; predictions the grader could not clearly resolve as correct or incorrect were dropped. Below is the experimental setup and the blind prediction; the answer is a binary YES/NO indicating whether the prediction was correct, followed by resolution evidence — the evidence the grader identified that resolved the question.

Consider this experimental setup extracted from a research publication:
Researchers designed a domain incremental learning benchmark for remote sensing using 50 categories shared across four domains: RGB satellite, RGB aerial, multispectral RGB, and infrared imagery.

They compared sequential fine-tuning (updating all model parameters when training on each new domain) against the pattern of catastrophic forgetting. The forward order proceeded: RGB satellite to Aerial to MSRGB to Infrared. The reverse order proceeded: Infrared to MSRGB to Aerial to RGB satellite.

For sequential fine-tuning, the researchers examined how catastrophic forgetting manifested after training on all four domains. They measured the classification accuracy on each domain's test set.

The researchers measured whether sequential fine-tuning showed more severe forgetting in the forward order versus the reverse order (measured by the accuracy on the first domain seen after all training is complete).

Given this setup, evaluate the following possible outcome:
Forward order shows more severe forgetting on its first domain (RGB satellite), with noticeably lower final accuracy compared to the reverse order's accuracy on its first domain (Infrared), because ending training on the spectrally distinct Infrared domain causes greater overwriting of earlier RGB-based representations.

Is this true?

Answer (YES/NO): YES